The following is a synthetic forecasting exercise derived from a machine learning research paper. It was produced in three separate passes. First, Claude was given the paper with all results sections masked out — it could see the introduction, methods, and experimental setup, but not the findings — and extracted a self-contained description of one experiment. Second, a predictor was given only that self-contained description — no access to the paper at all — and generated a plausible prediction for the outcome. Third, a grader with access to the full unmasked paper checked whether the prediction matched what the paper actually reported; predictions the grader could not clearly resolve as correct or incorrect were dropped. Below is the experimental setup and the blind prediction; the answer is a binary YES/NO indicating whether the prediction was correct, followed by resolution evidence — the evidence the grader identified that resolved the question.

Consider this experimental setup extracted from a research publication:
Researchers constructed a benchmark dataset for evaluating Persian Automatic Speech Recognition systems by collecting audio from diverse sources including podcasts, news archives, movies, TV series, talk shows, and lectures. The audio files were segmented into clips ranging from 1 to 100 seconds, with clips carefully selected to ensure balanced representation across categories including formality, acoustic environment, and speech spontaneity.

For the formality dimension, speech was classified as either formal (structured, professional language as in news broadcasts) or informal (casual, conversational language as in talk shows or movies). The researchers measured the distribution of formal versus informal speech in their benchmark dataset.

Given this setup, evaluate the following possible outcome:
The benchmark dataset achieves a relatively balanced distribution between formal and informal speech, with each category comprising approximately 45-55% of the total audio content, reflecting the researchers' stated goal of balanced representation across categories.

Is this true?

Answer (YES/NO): NO